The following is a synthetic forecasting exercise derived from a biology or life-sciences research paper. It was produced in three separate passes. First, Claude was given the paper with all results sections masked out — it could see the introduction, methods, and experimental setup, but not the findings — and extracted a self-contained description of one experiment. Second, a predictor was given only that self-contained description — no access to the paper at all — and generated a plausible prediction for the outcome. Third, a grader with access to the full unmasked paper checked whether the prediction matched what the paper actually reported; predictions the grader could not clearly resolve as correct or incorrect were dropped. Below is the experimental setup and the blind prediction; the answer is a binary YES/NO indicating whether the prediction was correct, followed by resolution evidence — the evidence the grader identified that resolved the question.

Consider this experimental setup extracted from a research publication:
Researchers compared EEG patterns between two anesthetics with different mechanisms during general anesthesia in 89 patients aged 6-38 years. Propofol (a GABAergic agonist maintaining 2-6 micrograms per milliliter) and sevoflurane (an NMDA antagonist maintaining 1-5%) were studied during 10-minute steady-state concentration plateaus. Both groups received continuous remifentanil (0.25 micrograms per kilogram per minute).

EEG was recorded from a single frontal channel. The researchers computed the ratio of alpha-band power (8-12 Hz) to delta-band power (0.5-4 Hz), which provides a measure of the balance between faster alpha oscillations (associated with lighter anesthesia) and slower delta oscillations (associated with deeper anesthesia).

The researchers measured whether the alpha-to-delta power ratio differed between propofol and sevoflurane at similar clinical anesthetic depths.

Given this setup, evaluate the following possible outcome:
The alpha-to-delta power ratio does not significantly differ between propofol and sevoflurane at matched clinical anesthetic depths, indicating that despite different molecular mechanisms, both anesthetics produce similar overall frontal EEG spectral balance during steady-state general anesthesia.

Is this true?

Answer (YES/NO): NO